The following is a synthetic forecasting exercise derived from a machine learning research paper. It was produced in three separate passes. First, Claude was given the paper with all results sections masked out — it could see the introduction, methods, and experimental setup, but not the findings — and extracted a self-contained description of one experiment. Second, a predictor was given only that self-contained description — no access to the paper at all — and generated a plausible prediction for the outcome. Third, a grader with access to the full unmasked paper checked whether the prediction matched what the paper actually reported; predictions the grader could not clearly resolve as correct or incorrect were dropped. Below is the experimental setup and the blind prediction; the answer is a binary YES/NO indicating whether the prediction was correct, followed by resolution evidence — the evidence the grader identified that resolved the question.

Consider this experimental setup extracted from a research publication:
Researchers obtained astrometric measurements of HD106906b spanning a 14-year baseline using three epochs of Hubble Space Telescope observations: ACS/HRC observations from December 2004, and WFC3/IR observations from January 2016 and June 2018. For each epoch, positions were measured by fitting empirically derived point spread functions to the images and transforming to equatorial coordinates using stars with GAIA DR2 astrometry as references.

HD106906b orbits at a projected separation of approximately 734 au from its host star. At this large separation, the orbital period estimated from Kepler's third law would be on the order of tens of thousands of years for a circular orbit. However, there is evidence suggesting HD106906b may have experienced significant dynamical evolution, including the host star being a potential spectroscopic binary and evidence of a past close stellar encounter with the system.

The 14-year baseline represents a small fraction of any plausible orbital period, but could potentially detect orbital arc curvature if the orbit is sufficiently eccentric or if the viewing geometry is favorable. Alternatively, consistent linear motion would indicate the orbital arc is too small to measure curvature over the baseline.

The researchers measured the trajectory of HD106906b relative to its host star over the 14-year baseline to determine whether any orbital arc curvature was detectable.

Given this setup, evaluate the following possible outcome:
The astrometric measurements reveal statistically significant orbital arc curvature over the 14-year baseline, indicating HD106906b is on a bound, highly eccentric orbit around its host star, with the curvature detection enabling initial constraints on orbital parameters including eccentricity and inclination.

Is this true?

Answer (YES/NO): NO